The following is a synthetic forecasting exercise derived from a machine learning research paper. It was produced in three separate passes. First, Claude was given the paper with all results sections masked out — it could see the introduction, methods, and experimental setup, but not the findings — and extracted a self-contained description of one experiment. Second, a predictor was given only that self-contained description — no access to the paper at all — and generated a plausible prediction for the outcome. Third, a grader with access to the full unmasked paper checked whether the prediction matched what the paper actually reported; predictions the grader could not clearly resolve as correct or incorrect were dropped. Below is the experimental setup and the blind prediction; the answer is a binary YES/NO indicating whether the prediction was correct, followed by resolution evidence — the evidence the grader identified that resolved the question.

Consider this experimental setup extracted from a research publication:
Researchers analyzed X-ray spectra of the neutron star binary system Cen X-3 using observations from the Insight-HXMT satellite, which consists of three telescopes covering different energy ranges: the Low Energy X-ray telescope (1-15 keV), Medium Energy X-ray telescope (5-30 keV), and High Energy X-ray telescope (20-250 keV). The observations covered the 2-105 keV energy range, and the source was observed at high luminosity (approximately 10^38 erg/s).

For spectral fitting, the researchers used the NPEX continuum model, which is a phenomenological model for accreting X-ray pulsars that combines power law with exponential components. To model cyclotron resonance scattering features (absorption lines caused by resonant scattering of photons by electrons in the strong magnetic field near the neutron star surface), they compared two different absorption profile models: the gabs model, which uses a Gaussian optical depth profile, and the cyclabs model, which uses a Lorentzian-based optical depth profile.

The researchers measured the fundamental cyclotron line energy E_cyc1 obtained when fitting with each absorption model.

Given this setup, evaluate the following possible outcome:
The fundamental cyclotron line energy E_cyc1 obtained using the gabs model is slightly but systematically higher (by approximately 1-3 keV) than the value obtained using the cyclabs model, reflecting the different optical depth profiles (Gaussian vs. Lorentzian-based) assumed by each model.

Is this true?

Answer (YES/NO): NO